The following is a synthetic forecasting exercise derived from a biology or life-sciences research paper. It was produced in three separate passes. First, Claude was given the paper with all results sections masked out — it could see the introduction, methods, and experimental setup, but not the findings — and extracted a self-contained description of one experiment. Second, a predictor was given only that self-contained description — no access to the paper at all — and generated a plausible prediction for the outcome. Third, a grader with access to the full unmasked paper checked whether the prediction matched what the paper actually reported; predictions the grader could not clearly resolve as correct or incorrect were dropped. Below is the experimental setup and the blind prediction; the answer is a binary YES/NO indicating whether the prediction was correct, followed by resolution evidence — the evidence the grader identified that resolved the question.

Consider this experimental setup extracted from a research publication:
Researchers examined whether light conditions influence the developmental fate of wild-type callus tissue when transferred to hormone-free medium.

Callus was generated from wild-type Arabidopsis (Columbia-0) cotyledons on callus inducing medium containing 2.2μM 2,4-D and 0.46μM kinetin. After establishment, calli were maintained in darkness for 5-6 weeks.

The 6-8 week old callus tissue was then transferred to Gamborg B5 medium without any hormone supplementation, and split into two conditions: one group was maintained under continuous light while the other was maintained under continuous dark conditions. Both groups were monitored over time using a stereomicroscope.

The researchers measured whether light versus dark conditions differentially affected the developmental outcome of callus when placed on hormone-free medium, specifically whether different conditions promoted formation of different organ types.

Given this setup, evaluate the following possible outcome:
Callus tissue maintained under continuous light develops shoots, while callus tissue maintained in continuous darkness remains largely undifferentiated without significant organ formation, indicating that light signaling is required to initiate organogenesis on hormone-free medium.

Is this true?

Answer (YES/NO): NO